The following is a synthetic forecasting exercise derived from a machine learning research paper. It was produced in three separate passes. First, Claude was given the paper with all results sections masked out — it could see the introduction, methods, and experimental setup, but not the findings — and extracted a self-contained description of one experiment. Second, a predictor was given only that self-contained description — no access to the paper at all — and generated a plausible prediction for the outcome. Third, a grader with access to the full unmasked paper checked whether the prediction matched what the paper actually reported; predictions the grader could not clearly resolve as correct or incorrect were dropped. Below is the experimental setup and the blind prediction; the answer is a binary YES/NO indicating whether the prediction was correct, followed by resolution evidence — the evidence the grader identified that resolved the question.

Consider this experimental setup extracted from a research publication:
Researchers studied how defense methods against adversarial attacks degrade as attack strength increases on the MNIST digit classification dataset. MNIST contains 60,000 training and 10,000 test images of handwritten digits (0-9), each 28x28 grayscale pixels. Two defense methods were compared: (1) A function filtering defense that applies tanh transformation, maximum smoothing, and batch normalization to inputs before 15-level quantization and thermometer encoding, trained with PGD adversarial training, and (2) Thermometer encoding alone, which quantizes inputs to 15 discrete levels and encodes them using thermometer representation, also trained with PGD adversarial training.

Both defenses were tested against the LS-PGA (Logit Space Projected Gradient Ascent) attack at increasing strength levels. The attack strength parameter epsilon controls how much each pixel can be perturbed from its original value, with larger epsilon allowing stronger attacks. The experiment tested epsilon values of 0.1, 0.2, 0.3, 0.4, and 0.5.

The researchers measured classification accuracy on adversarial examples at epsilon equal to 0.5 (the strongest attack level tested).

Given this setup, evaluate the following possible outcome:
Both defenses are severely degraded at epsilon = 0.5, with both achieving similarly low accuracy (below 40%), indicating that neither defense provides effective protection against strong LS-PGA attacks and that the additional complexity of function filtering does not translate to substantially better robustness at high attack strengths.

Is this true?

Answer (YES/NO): NO